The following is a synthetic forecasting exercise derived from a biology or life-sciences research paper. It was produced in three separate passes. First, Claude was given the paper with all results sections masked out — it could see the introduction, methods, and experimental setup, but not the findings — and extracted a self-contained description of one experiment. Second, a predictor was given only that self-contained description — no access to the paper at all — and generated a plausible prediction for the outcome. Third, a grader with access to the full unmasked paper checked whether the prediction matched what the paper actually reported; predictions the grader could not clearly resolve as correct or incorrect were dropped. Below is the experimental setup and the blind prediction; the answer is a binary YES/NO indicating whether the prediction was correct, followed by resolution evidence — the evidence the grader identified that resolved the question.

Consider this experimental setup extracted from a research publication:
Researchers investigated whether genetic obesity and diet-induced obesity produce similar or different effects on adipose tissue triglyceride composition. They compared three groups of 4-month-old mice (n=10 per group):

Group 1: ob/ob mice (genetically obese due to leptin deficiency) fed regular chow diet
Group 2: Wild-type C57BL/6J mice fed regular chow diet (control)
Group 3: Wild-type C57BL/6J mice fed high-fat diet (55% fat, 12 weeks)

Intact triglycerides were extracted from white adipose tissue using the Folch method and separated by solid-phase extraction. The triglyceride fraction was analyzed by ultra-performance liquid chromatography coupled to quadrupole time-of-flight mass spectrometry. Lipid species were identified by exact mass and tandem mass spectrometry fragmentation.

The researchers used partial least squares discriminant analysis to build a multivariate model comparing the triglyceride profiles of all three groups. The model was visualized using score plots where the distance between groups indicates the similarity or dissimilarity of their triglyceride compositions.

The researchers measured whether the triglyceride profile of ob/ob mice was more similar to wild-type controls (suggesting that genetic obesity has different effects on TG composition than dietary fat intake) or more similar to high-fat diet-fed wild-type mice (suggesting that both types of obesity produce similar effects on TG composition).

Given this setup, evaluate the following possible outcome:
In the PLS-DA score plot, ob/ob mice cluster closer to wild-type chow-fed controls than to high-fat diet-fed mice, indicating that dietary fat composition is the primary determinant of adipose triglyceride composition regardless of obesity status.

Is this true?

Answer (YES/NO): NO